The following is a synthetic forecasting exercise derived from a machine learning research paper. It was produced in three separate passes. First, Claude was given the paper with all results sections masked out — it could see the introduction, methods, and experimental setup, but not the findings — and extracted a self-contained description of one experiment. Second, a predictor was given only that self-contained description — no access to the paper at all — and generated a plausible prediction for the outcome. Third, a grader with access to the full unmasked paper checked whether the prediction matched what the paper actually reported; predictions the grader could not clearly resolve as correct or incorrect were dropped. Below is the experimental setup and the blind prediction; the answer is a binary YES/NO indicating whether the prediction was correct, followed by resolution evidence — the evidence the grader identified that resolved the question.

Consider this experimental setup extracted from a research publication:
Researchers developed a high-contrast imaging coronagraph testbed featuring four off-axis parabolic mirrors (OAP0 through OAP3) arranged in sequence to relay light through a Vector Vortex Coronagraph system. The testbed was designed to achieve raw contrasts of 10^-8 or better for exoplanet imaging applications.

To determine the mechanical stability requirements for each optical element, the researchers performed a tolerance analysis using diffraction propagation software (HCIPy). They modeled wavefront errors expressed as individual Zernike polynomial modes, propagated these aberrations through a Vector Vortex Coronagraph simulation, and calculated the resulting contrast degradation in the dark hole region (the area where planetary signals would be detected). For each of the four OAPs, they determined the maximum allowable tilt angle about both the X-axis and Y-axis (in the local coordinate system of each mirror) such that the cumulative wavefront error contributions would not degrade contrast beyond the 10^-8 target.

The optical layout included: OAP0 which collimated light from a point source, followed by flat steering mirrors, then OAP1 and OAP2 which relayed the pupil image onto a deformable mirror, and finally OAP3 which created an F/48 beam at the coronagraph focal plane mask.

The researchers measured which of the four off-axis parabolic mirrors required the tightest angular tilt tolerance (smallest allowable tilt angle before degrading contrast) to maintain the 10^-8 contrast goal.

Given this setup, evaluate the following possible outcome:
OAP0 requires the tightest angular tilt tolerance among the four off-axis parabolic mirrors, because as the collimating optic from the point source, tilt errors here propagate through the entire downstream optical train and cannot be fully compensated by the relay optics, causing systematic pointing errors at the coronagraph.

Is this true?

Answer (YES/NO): NO